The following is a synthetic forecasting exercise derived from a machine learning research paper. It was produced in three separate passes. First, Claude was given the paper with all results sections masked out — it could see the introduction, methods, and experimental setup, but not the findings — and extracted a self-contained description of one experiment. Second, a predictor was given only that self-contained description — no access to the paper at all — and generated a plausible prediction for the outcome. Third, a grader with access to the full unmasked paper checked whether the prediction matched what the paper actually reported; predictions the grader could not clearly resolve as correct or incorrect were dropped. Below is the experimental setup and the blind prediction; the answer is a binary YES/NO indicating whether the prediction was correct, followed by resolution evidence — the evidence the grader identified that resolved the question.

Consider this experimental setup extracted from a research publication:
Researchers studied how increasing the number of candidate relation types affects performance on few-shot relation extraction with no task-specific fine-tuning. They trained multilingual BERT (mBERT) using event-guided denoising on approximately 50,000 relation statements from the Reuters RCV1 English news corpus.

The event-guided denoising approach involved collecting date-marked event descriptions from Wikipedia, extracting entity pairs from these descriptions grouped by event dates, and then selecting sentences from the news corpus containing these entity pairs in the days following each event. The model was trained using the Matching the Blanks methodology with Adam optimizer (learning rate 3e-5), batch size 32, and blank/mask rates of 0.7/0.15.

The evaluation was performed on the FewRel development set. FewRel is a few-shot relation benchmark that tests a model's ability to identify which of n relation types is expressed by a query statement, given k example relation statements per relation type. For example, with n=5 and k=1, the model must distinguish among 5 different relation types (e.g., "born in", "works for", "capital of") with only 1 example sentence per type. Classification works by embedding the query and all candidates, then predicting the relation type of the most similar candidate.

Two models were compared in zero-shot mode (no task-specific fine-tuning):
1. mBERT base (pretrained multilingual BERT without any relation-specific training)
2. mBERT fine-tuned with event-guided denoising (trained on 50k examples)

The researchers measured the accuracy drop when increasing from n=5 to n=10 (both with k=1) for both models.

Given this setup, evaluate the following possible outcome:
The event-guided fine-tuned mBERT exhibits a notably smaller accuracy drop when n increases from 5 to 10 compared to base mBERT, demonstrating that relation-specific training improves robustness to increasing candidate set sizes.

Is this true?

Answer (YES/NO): NO